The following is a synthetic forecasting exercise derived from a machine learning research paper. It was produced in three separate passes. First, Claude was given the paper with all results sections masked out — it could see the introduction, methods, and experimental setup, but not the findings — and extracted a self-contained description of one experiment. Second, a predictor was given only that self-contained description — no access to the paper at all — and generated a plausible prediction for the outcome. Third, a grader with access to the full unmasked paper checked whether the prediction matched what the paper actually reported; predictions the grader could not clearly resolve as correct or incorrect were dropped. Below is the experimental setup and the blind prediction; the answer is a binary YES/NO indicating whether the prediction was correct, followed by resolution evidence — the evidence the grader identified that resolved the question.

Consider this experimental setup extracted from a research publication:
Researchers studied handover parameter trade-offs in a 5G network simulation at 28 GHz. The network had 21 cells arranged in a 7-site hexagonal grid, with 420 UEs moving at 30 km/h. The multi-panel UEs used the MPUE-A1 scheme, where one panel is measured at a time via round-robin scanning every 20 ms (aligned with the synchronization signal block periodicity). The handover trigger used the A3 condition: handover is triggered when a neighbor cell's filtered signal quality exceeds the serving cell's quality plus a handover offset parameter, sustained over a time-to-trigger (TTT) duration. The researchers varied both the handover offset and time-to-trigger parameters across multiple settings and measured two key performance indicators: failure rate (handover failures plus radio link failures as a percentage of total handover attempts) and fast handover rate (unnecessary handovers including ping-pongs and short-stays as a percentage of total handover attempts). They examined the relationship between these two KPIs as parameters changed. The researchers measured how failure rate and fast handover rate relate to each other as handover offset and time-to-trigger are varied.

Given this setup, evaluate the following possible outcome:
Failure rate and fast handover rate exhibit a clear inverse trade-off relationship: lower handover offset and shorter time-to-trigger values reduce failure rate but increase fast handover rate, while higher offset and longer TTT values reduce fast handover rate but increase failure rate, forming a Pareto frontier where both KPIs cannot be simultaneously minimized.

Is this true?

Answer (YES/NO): YES